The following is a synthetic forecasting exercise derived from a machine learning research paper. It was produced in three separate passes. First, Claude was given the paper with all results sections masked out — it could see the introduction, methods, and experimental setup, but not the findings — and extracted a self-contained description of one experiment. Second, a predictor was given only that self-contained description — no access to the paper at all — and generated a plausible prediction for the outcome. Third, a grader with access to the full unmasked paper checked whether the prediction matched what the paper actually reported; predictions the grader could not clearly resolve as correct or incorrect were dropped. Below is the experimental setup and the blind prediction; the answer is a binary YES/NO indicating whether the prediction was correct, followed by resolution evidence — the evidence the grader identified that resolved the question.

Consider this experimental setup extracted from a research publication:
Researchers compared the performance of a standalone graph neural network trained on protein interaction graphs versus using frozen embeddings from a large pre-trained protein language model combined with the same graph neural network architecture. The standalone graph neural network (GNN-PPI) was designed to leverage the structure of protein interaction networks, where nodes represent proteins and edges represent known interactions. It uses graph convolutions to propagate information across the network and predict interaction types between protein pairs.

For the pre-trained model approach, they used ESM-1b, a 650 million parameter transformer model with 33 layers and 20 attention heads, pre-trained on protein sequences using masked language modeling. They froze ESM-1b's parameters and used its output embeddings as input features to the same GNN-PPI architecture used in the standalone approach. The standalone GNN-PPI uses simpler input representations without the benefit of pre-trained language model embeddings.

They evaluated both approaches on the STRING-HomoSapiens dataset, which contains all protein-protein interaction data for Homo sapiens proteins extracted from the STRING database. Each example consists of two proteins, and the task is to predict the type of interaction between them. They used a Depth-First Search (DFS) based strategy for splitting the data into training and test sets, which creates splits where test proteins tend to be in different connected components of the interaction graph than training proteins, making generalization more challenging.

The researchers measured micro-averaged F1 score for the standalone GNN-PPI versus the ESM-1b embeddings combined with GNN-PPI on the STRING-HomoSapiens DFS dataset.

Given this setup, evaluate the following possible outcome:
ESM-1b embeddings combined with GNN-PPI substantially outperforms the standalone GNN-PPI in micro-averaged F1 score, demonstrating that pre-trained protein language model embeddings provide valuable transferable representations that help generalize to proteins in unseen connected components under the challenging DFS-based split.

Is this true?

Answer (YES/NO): NO